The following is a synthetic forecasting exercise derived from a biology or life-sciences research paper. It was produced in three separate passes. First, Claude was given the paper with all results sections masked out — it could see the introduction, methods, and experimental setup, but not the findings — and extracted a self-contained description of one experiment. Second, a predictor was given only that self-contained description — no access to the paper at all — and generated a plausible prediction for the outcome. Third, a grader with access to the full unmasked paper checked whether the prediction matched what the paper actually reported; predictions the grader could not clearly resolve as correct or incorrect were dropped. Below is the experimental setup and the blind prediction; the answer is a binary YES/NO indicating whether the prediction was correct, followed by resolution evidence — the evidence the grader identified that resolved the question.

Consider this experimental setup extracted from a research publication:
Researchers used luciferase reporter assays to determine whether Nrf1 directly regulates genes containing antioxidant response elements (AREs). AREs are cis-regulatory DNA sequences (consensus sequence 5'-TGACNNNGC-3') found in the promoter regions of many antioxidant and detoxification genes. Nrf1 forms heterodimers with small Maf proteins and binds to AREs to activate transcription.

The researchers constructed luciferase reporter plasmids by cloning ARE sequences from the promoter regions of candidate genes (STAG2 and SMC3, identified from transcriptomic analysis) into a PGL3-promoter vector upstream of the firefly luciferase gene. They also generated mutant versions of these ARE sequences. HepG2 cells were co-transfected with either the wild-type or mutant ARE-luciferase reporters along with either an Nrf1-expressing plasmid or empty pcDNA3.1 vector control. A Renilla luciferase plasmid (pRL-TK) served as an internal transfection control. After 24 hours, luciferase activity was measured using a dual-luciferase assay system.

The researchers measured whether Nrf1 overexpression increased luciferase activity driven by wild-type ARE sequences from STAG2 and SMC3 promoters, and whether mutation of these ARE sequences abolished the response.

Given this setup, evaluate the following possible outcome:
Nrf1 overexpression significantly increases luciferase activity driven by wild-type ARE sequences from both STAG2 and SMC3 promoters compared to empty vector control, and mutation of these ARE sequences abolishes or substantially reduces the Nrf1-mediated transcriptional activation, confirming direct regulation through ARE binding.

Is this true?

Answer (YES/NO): YES